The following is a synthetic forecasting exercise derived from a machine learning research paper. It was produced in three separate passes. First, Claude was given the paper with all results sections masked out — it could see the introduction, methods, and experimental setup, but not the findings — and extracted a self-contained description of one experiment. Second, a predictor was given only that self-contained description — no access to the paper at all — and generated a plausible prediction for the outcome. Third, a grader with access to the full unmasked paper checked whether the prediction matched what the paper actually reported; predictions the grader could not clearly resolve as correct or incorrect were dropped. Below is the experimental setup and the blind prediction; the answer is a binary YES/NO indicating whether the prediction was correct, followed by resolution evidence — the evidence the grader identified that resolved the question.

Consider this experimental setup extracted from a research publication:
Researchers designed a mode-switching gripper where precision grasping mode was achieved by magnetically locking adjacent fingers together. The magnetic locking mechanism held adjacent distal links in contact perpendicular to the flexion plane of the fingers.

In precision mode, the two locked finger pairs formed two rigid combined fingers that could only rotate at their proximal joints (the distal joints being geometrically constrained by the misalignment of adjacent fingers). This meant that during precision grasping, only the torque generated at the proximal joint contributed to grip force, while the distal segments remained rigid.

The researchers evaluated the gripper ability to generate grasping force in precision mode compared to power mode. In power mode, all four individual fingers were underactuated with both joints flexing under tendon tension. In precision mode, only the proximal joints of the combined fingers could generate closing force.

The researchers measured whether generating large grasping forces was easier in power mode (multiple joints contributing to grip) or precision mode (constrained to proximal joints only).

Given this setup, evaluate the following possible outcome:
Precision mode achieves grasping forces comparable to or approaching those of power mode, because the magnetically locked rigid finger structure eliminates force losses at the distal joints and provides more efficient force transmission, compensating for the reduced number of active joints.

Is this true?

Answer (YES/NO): NO